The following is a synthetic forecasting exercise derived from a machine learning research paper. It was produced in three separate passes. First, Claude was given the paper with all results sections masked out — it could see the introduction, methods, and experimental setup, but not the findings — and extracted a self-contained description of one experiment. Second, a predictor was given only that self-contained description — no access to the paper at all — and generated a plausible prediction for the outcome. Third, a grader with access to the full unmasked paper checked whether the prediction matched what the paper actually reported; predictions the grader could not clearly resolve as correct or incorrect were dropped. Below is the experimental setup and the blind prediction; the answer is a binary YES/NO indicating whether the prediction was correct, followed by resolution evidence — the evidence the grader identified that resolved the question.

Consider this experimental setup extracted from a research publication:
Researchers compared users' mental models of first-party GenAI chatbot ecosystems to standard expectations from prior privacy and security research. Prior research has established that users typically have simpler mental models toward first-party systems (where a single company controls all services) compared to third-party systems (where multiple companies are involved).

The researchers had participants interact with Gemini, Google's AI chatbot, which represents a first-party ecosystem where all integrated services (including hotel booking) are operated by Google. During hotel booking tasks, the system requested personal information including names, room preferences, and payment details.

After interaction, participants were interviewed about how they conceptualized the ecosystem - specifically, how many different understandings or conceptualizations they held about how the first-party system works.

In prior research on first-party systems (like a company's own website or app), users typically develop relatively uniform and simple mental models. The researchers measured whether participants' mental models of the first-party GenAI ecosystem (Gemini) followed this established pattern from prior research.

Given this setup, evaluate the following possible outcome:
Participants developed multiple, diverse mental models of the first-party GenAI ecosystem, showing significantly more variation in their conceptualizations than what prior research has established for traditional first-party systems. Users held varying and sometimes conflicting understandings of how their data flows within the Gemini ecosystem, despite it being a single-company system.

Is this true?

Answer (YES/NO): YES